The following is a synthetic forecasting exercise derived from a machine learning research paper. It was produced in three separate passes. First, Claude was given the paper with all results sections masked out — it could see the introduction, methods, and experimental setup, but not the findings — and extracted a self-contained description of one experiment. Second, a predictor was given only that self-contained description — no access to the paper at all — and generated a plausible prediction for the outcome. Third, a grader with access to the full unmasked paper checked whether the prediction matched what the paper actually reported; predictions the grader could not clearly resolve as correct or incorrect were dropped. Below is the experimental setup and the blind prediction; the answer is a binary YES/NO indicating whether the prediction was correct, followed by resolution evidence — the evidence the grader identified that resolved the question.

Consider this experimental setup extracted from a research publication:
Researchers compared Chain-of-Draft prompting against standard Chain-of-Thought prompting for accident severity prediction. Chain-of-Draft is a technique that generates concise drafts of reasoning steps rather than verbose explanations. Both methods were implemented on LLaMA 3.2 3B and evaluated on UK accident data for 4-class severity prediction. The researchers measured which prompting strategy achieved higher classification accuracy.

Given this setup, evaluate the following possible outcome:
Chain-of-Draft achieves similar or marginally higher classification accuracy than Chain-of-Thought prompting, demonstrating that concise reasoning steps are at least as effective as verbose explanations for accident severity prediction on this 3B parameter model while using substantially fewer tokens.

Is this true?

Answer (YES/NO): YES